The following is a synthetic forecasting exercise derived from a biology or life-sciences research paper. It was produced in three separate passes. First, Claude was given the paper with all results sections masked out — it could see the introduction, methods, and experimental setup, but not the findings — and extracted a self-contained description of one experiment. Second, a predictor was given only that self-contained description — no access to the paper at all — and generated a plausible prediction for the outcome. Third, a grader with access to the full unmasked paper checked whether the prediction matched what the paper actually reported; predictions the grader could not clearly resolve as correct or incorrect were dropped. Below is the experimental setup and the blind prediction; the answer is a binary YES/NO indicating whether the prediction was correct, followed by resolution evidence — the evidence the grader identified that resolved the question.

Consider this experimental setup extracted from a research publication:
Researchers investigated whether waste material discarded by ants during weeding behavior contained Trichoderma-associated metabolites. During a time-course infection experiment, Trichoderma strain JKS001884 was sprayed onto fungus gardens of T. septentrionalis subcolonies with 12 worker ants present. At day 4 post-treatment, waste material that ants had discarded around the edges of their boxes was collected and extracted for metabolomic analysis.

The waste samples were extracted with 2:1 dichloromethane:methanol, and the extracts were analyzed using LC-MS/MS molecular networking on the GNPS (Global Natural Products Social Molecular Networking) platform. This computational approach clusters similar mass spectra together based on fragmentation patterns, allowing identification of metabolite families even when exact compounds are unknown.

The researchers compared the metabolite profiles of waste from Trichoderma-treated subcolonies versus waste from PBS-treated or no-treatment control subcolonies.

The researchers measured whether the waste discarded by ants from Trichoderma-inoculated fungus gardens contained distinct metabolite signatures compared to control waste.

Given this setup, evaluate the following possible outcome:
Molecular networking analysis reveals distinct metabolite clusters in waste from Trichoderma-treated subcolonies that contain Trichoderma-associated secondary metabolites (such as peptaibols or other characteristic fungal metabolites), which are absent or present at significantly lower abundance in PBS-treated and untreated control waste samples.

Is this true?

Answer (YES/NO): YES